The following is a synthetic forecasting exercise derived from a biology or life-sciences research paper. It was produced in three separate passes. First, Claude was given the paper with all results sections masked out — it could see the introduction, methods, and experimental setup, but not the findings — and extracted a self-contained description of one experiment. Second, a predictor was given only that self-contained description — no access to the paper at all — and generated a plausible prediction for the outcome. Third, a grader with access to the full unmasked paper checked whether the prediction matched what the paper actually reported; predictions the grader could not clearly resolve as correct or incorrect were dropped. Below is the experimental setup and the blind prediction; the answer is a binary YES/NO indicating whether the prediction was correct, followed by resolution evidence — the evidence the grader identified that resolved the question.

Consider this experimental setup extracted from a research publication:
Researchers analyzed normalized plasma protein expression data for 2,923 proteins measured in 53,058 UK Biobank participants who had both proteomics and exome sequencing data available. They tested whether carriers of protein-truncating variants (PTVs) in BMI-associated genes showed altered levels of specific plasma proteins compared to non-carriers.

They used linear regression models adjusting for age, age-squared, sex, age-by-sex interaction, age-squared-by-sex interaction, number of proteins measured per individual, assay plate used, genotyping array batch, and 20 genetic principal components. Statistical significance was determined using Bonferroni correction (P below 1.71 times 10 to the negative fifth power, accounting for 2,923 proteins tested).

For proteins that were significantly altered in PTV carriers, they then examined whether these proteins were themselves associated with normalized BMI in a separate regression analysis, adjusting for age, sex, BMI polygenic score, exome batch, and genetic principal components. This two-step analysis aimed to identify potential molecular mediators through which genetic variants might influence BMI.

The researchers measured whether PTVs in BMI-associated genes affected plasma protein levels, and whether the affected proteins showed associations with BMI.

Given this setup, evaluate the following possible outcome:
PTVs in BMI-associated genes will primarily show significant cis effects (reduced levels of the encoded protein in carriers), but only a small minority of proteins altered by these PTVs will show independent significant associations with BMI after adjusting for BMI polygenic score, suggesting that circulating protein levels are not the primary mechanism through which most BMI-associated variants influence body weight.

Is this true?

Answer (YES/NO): NO